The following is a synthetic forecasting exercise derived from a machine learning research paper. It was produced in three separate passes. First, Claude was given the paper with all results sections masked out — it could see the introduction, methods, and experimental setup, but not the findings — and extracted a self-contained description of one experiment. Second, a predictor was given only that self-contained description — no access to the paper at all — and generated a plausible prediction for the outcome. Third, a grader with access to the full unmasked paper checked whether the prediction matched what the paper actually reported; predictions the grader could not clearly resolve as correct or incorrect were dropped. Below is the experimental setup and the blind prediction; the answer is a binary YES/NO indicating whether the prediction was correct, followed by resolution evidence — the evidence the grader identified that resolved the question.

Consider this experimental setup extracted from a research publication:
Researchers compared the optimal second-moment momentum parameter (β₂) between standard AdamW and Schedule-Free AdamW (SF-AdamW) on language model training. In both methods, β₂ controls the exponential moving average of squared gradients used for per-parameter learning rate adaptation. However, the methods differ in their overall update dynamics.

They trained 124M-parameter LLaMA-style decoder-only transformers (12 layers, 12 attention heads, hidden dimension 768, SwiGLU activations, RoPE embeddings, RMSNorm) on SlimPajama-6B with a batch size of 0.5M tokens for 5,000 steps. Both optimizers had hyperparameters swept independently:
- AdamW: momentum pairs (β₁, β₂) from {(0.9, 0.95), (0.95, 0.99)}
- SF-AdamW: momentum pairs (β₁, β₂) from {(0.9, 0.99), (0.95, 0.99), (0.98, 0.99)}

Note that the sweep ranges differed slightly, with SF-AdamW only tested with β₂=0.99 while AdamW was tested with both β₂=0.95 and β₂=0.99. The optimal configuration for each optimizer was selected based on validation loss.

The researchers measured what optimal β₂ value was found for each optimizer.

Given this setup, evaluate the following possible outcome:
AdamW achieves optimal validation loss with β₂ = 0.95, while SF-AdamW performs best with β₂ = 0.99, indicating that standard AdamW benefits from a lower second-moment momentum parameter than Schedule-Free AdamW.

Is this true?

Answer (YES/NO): YES